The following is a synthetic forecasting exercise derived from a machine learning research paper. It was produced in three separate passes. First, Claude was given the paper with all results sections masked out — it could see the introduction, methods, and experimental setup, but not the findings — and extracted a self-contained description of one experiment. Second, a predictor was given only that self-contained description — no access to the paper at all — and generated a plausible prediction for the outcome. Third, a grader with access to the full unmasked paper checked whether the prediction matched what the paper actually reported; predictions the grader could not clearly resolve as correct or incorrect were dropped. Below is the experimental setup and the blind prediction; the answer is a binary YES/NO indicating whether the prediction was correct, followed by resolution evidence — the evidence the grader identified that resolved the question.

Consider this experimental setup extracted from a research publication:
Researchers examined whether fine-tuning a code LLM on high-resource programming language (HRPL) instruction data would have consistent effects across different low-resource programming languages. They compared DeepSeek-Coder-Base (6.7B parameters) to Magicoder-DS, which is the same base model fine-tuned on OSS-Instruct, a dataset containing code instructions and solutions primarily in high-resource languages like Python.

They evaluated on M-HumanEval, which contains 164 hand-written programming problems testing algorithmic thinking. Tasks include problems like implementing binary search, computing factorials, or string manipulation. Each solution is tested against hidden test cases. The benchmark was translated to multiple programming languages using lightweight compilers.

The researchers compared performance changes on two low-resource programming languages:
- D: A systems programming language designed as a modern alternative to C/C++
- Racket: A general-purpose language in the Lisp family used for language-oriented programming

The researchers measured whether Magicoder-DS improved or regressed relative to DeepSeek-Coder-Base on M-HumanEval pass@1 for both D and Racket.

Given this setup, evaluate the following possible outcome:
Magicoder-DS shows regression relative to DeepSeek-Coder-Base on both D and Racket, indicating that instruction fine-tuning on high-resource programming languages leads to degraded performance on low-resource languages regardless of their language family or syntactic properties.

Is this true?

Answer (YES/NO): NO